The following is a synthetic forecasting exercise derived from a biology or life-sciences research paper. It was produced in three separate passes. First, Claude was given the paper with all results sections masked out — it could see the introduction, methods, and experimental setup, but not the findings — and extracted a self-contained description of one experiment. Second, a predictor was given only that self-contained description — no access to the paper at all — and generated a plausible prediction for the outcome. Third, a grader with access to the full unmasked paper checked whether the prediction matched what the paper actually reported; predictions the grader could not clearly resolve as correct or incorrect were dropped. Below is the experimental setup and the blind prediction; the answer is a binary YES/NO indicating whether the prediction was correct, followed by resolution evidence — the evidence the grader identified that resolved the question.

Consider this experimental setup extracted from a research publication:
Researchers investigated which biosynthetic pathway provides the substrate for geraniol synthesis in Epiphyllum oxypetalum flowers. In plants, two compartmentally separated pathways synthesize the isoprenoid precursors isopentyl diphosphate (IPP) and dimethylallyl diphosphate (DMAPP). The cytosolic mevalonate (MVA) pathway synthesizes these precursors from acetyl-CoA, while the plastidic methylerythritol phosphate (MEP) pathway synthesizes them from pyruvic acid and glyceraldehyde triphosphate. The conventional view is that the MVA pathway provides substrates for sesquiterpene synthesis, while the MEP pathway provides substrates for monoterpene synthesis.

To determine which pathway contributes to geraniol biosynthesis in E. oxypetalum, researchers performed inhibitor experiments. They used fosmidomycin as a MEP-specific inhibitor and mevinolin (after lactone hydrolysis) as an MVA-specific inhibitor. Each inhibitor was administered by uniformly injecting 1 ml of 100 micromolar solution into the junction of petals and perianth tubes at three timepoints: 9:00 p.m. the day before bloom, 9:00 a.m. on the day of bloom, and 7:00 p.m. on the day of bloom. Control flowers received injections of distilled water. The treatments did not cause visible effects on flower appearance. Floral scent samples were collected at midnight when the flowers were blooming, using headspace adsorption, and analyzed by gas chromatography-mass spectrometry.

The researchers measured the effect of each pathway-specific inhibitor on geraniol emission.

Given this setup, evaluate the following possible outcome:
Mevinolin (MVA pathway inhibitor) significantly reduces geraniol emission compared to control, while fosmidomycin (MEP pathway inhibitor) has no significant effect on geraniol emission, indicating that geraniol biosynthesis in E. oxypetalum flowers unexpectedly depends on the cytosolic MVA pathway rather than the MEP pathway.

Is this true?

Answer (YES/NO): YES